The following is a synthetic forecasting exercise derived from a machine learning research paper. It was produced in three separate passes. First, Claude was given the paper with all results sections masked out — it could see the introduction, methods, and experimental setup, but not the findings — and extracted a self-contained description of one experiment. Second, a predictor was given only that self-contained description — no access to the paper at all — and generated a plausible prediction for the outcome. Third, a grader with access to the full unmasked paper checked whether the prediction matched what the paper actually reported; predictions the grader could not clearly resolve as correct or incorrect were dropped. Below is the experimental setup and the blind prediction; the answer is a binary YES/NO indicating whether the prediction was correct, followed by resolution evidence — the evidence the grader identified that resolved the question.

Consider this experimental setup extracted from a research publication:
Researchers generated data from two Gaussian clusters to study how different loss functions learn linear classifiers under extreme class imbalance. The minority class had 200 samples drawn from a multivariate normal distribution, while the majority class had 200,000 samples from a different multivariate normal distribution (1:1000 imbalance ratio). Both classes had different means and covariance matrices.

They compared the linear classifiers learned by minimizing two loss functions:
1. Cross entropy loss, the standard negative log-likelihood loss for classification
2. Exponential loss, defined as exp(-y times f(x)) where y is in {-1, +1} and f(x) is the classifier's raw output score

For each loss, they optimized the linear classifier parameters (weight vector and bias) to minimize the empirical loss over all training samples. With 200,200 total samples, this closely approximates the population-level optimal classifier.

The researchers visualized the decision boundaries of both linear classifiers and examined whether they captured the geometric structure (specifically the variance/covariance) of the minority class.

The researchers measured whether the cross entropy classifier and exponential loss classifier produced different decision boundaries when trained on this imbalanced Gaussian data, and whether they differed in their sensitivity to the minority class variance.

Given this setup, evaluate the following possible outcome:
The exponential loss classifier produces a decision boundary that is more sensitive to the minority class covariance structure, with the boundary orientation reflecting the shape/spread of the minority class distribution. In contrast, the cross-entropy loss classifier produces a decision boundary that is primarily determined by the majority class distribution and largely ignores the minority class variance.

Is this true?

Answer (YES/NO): YES